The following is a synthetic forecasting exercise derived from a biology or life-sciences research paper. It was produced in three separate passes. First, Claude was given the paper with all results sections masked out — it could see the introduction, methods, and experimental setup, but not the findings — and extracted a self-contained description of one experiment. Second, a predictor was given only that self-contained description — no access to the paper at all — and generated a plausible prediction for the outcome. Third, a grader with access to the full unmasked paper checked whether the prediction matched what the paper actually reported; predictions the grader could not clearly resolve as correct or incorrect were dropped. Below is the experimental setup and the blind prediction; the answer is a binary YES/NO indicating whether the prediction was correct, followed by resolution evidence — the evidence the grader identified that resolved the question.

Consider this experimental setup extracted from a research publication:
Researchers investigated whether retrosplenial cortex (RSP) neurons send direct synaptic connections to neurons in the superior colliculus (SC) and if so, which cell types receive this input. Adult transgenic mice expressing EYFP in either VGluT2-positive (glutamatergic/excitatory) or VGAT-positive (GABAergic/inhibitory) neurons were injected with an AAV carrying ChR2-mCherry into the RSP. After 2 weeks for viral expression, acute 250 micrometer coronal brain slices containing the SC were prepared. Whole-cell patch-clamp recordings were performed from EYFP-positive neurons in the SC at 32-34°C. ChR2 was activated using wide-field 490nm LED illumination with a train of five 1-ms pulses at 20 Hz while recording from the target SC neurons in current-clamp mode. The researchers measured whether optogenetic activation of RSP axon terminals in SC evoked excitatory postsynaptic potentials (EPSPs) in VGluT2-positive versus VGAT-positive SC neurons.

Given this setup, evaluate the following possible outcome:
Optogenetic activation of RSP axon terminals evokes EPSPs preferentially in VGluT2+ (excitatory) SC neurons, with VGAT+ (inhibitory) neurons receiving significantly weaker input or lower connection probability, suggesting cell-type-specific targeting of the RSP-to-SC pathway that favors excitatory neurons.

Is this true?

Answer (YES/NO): NO